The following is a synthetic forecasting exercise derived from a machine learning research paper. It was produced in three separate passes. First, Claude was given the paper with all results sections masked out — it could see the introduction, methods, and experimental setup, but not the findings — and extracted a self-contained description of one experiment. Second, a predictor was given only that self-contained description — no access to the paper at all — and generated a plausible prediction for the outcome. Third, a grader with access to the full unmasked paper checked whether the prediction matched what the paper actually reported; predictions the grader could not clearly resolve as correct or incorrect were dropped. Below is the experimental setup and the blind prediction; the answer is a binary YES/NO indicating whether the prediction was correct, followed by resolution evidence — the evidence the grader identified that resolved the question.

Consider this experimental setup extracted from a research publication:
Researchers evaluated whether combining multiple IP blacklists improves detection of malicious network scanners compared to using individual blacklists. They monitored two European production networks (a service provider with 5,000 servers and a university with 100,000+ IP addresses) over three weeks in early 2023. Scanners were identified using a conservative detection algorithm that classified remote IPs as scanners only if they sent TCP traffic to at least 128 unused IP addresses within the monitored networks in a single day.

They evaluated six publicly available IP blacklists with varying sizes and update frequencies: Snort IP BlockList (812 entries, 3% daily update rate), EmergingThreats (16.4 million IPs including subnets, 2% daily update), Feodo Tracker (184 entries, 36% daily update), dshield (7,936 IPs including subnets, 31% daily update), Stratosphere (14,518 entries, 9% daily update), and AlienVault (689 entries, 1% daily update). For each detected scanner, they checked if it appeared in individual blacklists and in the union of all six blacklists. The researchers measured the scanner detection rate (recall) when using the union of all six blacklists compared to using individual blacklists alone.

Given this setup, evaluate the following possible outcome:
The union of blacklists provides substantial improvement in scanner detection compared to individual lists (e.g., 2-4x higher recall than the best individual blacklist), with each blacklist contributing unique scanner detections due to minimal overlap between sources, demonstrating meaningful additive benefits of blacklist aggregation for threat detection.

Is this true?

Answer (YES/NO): NO